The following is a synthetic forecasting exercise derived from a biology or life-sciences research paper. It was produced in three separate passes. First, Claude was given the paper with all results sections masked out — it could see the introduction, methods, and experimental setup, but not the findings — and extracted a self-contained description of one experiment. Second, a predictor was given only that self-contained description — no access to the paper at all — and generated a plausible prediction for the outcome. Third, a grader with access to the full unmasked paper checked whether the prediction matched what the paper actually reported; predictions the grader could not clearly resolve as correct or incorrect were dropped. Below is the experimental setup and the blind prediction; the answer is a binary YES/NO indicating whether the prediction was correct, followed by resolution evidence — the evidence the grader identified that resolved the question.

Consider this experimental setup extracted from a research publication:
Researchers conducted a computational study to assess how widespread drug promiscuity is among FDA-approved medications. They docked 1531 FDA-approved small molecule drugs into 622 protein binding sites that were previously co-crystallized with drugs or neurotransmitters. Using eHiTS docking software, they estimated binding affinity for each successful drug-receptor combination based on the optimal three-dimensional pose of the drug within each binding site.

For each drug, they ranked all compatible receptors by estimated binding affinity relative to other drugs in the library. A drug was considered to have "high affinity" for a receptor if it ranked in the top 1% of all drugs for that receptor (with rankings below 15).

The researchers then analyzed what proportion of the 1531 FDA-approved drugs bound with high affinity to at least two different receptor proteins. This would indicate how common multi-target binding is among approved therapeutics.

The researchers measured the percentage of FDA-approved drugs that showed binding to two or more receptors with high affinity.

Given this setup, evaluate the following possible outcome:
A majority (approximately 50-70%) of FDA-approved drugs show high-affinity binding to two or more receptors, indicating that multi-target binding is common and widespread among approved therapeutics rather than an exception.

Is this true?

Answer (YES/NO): NO